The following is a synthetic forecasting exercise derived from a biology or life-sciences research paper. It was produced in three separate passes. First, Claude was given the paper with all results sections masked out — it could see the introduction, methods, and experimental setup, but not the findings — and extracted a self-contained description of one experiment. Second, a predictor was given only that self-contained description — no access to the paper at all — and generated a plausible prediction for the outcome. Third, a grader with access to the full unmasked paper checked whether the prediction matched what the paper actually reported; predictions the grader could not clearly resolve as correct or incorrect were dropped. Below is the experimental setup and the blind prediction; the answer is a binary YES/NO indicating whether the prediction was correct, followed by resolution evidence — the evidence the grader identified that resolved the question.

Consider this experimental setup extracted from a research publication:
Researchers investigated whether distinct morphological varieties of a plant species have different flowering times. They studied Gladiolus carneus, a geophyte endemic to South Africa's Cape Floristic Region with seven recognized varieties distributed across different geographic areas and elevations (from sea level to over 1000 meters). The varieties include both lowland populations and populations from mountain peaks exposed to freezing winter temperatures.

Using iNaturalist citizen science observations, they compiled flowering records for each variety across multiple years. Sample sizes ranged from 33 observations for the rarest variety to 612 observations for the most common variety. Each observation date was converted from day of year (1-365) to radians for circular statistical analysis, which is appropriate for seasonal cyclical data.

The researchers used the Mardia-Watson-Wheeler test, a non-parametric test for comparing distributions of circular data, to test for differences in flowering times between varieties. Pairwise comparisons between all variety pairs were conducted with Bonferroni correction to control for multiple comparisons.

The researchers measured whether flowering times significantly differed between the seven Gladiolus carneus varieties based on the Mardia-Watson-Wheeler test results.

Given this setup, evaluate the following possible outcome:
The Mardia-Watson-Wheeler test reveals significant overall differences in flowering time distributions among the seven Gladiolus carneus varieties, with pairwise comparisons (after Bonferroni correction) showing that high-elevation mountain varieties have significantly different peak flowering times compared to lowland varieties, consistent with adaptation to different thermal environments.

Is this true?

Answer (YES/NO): NO